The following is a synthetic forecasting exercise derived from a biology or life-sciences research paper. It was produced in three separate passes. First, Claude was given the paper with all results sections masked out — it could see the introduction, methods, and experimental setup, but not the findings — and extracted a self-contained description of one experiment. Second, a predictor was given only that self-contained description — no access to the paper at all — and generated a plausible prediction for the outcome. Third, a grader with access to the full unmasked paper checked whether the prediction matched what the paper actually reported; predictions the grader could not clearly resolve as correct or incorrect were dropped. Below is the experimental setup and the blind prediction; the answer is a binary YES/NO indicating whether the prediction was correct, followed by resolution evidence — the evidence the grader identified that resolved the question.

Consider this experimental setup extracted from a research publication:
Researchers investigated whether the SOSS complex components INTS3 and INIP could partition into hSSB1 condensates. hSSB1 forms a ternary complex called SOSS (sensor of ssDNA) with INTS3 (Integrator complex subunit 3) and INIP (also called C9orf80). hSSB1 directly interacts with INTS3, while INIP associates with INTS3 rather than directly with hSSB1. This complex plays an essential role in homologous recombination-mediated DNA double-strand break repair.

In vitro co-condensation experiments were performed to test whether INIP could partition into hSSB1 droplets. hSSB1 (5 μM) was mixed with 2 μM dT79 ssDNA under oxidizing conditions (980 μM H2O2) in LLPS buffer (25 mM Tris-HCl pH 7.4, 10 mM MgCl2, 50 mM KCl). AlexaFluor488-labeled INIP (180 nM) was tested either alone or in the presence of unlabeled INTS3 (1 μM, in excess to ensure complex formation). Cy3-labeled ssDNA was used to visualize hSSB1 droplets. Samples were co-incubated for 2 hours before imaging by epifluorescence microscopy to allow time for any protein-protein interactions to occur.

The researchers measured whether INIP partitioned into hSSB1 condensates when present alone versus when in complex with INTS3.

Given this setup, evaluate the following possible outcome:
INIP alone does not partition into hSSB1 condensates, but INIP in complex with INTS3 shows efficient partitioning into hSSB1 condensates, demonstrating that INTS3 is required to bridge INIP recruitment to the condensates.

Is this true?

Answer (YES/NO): YES